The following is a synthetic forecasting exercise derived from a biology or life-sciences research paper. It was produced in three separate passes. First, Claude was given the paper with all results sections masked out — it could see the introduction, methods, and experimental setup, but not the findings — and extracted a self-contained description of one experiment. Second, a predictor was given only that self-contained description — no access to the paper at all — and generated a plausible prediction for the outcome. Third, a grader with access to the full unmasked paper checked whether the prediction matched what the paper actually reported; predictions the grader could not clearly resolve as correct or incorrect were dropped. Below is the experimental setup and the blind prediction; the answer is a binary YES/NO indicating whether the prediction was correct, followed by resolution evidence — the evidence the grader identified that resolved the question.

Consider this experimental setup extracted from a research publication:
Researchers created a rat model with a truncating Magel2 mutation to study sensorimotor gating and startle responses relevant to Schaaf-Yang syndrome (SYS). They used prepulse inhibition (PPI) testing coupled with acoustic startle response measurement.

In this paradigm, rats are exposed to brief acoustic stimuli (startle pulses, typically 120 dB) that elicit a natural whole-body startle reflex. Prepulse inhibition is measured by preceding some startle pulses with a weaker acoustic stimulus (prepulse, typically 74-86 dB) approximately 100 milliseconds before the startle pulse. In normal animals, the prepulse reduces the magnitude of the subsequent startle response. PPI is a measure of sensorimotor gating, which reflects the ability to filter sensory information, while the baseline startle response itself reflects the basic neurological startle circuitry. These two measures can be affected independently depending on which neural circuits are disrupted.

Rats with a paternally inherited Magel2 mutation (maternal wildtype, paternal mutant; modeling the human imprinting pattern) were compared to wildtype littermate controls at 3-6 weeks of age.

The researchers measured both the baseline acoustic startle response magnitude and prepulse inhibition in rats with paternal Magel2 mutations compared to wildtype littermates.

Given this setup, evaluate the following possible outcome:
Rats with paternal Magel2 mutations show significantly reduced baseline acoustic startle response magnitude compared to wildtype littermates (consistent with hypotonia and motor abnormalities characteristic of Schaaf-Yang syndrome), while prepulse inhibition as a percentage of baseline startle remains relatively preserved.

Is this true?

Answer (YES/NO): YES